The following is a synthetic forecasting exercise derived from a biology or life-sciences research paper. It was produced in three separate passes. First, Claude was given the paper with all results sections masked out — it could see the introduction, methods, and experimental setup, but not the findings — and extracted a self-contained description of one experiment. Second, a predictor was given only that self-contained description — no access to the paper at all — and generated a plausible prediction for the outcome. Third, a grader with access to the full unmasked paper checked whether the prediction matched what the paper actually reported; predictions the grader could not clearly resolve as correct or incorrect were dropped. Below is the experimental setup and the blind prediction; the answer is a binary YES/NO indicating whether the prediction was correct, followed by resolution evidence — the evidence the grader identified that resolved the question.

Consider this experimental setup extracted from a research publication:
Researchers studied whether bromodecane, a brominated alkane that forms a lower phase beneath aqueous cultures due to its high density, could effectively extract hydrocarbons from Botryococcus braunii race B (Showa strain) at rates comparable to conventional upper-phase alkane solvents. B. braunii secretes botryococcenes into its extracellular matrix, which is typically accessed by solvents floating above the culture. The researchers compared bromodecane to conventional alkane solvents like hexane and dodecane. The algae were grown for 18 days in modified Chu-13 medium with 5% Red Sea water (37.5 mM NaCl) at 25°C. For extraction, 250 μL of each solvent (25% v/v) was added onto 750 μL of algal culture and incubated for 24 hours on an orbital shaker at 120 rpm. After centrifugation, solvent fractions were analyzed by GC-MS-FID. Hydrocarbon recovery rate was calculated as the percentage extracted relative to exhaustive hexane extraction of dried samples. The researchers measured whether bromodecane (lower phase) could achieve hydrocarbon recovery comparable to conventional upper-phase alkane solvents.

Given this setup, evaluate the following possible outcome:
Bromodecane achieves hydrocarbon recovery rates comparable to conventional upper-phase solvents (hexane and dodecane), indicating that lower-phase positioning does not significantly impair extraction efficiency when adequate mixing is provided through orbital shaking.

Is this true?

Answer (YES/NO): NO